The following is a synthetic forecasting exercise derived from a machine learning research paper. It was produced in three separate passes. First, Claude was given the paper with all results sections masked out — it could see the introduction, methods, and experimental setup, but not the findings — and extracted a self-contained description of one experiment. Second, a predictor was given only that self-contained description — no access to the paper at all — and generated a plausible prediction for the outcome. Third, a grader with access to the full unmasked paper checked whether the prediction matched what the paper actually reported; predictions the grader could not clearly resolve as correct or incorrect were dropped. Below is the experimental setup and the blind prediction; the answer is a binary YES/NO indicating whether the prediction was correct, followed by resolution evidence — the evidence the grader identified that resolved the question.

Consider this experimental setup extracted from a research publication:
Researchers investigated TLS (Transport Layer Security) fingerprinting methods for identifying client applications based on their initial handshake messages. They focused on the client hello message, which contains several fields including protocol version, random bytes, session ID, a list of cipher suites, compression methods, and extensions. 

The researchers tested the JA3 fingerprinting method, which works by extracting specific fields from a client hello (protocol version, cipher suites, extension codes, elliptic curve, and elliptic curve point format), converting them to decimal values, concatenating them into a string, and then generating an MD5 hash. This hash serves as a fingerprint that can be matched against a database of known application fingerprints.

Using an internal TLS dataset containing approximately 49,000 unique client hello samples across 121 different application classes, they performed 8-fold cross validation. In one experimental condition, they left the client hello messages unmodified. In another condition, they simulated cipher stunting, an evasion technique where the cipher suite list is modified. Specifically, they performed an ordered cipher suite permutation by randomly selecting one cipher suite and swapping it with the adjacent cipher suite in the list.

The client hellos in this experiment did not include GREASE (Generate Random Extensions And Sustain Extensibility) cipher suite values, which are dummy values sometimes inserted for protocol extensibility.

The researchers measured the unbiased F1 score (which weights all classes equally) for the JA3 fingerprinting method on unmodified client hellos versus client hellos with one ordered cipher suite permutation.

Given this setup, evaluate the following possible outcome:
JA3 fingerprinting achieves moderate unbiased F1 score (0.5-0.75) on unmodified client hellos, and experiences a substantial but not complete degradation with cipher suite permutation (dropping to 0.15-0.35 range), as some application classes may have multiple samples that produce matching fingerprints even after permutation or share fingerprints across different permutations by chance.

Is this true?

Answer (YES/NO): NO